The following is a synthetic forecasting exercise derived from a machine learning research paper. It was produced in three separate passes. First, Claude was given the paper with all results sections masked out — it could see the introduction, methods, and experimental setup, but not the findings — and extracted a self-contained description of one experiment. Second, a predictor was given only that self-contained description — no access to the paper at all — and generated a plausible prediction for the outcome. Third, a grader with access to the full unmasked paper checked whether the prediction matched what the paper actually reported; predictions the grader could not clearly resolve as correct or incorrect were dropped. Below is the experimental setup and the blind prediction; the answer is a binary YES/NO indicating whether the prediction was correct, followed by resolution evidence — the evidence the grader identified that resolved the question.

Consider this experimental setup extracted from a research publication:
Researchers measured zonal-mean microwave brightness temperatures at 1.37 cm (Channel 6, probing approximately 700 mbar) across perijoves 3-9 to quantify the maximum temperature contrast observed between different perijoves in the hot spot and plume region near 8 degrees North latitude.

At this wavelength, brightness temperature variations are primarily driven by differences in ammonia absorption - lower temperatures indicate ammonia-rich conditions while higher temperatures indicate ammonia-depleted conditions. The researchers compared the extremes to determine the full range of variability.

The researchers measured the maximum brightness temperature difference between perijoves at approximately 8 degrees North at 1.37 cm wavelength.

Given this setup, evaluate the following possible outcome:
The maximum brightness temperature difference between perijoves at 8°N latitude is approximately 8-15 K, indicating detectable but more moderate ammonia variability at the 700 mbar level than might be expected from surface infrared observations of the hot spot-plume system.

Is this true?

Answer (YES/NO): NO